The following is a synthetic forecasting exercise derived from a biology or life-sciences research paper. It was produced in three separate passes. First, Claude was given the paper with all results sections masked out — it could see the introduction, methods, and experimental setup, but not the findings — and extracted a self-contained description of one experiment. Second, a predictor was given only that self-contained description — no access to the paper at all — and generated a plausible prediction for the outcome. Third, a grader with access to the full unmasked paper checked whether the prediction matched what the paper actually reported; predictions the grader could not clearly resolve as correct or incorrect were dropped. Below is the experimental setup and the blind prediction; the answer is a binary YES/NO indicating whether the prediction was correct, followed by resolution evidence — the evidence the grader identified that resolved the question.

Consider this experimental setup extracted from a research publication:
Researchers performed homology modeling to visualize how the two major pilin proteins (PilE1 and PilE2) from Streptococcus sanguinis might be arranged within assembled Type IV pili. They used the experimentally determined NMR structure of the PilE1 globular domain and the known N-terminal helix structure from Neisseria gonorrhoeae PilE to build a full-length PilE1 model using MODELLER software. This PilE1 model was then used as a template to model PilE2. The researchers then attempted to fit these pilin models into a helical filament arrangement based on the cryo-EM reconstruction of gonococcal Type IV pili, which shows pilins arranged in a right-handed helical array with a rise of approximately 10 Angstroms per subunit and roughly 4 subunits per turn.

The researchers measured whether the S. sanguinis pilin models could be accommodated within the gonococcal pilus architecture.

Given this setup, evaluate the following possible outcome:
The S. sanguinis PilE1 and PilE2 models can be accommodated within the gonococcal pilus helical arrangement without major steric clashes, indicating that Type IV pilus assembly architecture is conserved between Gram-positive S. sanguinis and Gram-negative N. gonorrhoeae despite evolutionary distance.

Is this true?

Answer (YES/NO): YES